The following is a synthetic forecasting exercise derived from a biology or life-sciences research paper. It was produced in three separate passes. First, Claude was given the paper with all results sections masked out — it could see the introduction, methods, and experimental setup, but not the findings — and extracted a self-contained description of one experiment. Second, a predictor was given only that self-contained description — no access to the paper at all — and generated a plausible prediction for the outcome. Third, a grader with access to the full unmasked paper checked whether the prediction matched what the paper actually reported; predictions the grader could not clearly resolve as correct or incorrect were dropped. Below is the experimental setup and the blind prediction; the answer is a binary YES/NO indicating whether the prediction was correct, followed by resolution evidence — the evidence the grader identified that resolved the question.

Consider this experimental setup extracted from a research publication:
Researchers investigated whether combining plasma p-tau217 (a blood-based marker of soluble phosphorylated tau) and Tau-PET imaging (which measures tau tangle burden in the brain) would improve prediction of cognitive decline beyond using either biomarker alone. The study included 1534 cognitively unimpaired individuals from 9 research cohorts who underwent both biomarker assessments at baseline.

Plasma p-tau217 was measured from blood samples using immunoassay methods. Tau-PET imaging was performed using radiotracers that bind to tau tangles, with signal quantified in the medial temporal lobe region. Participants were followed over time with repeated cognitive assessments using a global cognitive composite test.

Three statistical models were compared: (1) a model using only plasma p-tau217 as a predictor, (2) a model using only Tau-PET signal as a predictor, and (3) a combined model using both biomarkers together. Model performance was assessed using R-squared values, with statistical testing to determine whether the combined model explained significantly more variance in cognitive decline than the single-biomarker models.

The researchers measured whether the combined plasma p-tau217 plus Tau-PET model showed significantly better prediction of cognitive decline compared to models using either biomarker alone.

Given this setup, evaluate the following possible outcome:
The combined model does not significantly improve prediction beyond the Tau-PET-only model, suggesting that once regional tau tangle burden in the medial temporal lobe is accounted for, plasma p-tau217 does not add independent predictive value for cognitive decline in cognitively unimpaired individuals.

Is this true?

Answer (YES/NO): NO